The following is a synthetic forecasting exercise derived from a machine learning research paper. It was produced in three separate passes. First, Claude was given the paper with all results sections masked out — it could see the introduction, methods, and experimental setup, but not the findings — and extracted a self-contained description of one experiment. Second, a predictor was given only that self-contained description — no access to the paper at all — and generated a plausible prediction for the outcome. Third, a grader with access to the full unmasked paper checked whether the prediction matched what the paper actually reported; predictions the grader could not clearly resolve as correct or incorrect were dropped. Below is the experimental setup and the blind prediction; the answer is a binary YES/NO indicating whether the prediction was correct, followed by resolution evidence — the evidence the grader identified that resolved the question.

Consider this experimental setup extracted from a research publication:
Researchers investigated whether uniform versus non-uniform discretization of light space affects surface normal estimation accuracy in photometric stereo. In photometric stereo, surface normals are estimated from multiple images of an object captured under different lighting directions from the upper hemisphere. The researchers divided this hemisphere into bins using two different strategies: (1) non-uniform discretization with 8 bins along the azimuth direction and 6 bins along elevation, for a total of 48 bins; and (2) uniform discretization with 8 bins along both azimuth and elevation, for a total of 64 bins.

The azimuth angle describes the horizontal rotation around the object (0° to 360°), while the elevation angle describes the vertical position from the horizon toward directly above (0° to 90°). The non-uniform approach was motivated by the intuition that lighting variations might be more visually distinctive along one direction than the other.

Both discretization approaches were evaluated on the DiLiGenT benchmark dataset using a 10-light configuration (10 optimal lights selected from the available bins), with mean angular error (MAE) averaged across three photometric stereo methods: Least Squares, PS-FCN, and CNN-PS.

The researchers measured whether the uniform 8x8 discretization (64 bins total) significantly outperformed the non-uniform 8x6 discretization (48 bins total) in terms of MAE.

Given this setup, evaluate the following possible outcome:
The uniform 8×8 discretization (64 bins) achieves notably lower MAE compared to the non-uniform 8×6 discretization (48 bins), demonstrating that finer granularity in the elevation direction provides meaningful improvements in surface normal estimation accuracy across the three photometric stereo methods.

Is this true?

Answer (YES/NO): NO